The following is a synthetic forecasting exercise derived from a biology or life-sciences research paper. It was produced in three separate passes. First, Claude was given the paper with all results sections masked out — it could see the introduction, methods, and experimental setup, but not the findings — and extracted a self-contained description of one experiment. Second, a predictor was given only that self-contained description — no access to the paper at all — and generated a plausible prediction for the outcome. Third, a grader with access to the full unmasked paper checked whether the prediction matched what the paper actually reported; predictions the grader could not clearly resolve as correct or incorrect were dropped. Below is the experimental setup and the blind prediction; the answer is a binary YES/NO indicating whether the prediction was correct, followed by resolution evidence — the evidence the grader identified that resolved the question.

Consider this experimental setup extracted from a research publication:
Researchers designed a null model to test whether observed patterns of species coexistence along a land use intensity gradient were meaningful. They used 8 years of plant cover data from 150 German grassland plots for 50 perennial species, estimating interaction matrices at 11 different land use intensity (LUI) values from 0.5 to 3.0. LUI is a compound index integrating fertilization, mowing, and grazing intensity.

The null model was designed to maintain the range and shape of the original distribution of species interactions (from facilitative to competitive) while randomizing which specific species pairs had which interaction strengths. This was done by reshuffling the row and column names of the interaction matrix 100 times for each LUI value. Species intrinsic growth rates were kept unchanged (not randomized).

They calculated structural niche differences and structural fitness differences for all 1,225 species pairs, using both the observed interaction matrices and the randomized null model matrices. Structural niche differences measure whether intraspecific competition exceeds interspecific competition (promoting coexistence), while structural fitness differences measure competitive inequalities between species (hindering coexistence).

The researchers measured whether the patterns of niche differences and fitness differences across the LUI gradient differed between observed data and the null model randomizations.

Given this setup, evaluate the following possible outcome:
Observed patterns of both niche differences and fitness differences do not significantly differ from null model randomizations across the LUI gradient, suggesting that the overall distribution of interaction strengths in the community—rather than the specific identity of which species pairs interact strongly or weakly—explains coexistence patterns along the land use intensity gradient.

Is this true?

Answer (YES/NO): NO